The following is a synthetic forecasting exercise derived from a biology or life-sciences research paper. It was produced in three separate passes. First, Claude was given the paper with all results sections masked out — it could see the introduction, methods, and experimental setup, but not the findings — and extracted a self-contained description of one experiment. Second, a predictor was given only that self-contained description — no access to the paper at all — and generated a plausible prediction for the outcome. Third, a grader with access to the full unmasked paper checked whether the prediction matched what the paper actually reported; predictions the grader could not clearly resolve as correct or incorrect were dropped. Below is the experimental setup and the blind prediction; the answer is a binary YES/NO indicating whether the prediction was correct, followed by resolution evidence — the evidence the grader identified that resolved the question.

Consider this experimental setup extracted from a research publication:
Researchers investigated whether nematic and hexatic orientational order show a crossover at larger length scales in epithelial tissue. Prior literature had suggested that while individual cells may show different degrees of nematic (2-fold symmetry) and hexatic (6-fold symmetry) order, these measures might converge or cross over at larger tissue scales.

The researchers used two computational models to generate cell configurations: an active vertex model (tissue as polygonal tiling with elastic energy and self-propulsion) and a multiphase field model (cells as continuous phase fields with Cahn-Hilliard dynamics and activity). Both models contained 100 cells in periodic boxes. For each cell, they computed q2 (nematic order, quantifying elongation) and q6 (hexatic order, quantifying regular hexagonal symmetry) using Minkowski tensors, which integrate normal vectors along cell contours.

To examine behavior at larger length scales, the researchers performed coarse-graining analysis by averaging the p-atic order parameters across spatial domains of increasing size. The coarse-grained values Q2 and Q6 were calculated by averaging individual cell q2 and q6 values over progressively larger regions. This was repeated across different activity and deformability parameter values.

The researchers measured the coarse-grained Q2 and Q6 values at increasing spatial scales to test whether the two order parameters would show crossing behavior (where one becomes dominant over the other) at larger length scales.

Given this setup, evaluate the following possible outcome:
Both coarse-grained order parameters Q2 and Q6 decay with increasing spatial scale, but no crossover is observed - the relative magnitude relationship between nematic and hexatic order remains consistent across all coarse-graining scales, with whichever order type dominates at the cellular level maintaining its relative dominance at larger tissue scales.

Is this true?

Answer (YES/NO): YES